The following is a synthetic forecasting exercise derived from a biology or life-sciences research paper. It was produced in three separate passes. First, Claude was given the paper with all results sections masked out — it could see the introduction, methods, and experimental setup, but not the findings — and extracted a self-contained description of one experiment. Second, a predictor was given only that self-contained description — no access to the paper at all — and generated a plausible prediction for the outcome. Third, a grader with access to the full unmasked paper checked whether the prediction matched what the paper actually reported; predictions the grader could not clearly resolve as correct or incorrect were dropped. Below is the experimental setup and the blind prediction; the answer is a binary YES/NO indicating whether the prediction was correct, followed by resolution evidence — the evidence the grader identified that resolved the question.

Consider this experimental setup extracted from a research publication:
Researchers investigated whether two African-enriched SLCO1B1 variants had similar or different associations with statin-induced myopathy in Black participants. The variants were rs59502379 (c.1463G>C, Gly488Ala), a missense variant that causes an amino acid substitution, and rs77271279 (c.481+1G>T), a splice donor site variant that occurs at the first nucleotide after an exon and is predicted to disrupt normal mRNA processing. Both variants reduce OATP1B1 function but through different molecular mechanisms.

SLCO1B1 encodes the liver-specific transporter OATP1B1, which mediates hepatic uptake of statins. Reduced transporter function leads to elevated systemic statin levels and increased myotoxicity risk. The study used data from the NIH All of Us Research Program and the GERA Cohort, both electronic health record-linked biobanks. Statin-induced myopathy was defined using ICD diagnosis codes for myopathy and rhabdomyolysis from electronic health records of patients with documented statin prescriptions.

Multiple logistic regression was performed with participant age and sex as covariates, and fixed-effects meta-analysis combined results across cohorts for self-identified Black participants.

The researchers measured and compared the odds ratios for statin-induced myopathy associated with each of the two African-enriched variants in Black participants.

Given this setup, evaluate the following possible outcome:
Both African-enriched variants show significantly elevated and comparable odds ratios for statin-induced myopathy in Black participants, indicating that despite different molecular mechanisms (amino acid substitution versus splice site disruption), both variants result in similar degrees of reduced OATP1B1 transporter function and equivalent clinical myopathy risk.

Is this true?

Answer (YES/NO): NO